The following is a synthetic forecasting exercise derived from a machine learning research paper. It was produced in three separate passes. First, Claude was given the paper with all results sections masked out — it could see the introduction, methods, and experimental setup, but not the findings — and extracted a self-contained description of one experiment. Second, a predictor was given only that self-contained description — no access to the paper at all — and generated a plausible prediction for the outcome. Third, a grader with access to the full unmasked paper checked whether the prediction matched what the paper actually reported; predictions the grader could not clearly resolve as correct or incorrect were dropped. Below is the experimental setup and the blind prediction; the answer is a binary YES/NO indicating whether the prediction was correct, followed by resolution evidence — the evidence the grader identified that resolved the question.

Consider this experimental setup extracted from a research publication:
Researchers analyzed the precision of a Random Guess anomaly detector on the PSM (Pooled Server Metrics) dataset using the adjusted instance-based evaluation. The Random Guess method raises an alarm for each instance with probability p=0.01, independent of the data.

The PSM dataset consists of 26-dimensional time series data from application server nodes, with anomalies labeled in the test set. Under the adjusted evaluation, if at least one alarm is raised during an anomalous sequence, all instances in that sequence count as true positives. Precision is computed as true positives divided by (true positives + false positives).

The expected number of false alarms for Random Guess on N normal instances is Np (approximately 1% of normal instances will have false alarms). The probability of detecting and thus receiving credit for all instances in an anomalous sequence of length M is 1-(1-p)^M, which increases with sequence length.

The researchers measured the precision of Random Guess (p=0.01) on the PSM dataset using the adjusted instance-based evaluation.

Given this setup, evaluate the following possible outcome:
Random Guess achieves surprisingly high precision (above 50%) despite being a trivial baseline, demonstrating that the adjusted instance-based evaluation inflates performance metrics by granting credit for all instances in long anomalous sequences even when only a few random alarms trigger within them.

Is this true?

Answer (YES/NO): YES